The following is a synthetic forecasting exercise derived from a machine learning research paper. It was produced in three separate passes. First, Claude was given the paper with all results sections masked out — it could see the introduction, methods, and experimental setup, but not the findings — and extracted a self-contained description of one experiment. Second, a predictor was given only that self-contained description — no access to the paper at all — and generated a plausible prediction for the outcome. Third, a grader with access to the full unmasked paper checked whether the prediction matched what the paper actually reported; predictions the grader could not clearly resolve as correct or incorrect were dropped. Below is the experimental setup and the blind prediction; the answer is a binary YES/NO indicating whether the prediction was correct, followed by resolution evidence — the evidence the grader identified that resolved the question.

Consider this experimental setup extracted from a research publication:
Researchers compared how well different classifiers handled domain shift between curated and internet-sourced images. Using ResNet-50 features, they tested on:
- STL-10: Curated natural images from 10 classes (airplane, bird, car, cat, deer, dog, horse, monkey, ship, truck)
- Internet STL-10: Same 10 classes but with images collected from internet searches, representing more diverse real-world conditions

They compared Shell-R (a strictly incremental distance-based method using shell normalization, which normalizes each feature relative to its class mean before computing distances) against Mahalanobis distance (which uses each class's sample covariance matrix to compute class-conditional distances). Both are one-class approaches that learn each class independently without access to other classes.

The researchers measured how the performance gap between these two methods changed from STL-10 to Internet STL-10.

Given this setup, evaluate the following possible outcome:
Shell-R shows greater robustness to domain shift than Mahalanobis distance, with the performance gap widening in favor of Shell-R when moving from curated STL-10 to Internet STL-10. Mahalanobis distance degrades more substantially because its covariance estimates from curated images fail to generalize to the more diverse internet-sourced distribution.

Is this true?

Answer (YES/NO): YES